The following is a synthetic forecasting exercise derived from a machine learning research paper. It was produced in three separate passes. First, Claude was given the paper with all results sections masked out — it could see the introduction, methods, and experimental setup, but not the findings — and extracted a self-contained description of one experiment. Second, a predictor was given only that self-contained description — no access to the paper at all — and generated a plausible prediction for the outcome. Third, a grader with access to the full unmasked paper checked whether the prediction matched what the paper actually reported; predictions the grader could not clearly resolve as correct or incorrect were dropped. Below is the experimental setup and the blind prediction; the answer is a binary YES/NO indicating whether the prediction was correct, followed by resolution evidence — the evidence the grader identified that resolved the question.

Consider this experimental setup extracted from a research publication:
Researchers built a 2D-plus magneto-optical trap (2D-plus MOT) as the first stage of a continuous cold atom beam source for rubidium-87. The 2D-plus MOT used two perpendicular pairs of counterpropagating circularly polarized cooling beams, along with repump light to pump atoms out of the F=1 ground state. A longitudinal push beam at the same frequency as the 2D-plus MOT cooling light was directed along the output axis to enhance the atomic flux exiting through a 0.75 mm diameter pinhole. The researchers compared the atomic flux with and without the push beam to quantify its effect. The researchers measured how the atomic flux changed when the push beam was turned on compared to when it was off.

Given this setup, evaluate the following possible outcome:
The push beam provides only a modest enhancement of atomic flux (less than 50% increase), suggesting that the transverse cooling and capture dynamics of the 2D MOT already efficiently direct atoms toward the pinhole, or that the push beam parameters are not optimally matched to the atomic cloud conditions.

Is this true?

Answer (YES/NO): NO